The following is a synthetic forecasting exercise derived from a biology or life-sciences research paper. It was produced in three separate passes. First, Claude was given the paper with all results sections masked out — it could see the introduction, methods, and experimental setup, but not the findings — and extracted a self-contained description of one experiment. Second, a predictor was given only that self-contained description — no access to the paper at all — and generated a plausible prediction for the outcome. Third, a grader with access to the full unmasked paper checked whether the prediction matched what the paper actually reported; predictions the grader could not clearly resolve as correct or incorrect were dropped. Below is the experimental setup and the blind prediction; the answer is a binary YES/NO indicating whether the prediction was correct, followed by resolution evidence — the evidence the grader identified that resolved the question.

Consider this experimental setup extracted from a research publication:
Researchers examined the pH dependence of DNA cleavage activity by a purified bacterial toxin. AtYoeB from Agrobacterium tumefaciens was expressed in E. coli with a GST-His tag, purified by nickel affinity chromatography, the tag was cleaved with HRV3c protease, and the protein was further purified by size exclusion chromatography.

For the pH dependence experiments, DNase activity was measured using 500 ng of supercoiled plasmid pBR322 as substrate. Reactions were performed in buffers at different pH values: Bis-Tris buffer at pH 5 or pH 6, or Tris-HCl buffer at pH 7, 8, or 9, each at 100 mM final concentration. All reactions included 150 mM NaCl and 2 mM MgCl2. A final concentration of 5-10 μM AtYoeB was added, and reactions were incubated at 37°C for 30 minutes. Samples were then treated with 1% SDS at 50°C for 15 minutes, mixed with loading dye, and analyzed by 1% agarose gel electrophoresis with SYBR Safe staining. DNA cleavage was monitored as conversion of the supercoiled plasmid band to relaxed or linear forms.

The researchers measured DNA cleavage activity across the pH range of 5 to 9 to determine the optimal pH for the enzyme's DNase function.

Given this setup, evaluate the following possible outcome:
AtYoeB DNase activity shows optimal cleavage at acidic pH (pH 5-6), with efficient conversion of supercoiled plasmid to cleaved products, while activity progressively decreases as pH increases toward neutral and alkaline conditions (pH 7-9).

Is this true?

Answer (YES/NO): NO